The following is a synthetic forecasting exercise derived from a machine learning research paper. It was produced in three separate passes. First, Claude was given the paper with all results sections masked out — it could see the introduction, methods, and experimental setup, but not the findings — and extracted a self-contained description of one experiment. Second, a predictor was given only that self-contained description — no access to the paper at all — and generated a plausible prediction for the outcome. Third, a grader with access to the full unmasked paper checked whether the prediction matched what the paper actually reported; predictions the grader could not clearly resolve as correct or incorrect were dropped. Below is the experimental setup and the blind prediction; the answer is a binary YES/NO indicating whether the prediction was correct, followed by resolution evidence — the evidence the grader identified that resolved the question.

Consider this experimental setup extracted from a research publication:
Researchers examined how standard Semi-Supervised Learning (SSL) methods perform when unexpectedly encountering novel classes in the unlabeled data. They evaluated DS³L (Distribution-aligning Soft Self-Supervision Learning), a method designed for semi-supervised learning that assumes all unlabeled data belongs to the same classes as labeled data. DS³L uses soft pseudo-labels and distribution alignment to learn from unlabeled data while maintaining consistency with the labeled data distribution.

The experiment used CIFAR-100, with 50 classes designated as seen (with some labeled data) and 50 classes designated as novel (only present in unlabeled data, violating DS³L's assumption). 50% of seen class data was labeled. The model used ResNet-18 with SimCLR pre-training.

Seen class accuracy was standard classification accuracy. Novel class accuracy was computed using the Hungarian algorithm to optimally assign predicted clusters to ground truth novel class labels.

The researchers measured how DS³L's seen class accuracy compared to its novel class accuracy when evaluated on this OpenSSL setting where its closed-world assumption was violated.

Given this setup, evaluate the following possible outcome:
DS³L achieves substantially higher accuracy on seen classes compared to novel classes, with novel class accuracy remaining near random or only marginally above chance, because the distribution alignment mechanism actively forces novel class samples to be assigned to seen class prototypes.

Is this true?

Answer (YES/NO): NO